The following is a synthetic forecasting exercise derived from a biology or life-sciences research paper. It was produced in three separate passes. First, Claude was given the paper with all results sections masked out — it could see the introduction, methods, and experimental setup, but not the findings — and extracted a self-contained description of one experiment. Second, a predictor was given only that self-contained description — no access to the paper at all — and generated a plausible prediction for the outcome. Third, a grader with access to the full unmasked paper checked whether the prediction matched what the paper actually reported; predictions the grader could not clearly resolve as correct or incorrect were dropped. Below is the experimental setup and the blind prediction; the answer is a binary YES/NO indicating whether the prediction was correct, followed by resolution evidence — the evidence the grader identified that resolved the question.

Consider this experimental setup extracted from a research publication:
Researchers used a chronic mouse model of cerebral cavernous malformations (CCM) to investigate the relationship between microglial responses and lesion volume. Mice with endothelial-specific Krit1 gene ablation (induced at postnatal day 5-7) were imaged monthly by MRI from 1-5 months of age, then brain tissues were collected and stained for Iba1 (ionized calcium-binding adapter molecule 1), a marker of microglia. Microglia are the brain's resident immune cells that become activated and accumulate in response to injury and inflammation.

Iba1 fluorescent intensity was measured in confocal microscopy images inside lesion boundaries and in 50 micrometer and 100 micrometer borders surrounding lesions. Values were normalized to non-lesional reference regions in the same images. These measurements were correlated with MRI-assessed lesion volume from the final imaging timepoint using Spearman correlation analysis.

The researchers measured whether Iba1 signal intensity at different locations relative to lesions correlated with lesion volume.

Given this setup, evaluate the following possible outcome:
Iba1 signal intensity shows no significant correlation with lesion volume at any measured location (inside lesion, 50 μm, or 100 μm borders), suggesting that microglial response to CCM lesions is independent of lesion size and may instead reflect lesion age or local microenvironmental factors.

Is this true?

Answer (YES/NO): NO